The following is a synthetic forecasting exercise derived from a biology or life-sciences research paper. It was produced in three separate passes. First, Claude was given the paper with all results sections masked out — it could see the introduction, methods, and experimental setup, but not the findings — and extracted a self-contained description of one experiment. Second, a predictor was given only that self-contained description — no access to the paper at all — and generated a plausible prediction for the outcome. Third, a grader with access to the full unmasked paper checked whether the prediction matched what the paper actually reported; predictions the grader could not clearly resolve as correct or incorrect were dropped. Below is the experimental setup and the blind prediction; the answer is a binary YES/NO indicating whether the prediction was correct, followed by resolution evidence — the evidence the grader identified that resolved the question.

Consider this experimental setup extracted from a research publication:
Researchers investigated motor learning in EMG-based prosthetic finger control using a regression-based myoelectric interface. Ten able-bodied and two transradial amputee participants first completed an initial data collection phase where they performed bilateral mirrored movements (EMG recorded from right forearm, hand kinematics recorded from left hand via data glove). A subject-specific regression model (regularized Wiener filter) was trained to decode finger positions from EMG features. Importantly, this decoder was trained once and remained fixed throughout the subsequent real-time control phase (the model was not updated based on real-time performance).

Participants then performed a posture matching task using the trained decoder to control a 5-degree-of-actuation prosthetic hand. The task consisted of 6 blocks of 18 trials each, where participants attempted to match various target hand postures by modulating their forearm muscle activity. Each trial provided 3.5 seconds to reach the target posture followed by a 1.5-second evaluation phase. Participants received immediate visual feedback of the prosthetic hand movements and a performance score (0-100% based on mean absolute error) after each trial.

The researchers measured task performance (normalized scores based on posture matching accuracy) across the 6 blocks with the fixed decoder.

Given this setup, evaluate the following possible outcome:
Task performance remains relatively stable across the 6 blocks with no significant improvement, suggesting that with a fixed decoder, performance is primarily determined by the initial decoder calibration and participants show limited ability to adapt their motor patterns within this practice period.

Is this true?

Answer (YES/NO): NO